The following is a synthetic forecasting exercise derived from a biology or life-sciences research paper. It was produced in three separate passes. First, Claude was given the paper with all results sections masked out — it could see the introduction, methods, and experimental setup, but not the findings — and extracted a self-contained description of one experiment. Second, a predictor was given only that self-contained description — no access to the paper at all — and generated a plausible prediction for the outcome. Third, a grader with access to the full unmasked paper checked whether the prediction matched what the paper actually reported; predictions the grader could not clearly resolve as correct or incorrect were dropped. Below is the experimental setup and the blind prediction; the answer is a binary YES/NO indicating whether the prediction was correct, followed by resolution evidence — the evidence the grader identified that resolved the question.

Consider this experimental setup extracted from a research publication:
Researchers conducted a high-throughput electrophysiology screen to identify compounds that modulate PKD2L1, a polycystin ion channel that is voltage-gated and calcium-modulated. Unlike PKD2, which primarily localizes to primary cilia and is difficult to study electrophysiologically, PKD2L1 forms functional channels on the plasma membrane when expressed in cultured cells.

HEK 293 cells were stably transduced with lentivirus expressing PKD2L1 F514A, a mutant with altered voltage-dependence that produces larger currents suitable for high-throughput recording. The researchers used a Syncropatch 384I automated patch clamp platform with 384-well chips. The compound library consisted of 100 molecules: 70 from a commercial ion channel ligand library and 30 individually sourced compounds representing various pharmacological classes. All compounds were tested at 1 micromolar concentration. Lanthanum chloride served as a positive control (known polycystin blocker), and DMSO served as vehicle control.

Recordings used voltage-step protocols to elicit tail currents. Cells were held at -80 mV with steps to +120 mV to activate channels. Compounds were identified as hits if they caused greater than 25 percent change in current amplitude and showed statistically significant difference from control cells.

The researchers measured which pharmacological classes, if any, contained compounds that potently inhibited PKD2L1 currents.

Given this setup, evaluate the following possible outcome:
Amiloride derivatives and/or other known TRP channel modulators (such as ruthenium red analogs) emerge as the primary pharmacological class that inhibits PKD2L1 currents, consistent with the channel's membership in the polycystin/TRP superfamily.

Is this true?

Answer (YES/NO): NO